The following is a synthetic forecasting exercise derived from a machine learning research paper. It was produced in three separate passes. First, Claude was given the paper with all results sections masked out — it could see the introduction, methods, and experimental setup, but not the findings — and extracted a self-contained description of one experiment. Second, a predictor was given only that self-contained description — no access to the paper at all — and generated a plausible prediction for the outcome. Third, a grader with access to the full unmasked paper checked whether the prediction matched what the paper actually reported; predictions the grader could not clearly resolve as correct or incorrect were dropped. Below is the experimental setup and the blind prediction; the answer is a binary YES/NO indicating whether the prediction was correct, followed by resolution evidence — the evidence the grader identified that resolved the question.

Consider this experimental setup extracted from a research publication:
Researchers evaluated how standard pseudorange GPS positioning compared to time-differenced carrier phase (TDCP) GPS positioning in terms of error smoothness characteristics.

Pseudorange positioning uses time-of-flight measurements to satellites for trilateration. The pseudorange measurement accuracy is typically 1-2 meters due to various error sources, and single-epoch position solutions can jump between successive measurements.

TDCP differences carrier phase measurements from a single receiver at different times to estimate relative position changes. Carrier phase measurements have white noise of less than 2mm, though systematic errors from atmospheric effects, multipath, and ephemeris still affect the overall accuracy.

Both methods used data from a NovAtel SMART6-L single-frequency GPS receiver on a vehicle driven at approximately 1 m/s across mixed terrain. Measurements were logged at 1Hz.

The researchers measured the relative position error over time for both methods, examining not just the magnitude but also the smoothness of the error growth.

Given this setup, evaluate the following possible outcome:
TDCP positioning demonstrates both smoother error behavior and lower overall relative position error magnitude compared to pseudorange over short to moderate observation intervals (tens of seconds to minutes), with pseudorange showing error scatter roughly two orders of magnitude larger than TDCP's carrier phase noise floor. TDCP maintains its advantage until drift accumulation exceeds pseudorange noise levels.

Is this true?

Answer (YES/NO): NO